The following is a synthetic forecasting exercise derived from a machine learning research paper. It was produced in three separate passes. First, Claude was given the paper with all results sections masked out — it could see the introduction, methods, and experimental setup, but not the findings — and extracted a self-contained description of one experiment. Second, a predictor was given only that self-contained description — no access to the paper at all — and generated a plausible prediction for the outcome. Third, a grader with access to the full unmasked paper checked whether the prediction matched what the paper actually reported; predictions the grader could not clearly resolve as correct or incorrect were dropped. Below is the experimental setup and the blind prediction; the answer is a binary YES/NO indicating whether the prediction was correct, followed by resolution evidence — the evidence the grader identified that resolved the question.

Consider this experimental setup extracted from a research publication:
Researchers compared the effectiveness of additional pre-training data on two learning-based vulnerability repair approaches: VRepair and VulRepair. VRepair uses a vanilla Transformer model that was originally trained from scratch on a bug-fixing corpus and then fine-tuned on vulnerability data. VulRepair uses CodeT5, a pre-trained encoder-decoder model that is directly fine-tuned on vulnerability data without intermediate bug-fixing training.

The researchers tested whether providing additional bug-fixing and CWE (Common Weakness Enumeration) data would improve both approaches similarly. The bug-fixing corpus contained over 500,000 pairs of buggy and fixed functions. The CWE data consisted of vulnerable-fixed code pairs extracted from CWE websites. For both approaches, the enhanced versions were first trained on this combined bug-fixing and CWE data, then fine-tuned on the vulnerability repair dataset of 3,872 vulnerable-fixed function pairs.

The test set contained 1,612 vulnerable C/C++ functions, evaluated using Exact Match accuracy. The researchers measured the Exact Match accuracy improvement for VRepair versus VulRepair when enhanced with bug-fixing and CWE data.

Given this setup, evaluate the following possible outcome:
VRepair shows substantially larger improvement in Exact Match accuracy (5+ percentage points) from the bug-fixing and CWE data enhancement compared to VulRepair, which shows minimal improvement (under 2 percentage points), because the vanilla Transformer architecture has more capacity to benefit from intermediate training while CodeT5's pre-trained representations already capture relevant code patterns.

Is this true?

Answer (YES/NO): NO